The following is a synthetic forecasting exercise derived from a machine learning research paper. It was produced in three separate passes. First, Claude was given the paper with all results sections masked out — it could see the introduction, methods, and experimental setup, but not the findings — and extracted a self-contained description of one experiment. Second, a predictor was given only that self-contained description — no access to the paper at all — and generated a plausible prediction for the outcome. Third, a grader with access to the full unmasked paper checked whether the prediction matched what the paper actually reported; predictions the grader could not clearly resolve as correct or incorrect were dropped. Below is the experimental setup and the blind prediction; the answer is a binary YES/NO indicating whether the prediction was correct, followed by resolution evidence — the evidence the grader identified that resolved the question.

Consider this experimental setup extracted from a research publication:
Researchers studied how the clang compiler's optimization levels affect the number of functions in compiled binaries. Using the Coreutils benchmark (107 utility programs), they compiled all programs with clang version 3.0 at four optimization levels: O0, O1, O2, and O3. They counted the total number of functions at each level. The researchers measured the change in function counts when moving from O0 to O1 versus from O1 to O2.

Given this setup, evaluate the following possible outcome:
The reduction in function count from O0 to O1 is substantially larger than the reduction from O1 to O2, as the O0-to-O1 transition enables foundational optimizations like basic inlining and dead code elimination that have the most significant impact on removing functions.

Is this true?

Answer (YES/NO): NO